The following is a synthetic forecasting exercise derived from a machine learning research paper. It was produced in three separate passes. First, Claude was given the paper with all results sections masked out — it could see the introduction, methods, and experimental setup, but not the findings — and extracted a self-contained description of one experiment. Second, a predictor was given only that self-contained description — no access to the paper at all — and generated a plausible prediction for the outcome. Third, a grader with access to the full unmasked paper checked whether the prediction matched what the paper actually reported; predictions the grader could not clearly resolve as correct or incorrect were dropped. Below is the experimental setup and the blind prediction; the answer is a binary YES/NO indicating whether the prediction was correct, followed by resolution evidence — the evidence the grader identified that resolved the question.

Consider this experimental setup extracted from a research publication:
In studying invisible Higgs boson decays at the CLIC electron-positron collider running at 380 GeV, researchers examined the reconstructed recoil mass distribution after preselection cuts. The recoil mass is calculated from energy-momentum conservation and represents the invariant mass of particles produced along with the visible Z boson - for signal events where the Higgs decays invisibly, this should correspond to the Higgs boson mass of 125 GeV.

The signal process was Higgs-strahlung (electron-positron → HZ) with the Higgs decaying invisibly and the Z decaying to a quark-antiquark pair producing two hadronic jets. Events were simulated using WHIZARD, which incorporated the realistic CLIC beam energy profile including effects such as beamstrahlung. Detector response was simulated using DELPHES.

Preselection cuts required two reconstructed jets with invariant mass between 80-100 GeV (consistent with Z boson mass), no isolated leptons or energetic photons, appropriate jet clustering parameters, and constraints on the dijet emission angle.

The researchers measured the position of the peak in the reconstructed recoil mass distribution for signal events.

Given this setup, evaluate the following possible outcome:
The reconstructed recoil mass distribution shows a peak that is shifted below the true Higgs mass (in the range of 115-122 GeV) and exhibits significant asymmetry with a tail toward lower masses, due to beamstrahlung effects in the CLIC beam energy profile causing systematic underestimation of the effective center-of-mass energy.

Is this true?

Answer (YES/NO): NO